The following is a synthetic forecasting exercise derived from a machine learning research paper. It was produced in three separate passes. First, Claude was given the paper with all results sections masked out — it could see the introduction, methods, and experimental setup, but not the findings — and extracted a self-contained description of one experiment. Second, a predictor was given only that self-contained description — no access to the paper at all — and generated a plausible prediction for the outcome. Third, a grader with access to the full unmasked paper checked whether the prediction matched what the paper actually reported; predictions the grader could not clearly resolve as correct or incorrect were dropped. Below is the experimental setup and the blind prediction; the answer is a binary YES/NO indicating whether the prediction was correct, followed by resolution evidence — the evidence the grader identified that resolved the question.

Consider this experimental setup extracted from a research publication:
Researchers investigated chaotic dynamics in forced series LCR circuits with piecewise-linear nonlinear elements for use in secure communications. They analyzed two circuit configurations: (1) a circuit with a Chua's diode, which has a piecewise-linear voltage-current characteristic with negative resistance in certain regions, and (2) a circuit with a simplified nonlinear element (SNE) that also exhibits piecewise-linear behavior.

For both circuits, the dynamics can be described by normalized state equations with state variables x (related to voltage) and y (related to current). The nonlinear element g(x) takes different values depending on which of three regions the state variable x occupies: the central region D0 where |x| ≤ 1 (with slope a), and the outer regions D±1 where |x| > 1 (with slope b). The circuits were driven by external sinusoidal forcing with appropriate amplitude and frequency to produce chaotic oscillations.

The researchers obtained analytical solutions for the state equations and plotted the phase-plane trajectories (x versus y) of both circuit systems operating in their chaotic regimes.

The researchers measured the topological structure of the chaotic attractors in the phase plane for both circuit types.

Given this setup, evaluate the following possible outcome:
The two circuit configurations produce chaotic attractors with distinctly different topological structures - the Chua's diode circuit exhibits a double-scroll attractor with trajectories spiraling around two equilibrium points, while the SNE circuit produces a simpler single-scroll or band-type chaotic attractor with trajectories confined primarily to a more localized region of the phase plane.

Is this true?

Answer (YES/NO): NO